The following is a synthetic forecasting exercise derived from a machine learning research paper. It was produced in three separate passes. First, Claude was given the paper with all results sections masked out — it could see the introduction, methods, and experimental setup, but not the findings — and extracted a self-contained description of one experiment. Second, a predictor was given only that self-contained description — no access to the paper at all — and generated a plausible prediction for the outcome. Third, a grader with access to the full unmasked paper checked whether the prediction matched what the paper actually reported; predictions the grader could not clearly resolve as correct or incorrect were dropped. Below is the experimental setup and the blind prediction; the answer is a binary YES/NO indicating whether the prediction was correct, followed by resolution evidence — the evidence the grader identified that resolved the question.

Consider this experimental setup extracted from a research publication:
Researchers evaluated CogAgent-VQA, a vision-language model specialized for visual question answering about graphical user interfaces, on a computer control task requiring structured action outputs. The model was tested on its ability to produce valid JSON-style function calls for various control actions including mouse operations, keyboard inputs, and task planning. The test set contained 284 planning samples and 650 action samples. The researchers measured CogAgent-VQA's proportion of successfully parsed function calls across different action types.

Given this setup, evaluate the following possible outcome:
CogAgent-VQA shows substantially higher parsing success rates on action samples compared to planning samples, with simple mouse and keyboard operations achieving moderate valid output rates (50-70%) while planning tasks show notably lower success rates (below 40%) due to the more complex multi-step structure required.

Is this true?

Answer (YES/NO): NO